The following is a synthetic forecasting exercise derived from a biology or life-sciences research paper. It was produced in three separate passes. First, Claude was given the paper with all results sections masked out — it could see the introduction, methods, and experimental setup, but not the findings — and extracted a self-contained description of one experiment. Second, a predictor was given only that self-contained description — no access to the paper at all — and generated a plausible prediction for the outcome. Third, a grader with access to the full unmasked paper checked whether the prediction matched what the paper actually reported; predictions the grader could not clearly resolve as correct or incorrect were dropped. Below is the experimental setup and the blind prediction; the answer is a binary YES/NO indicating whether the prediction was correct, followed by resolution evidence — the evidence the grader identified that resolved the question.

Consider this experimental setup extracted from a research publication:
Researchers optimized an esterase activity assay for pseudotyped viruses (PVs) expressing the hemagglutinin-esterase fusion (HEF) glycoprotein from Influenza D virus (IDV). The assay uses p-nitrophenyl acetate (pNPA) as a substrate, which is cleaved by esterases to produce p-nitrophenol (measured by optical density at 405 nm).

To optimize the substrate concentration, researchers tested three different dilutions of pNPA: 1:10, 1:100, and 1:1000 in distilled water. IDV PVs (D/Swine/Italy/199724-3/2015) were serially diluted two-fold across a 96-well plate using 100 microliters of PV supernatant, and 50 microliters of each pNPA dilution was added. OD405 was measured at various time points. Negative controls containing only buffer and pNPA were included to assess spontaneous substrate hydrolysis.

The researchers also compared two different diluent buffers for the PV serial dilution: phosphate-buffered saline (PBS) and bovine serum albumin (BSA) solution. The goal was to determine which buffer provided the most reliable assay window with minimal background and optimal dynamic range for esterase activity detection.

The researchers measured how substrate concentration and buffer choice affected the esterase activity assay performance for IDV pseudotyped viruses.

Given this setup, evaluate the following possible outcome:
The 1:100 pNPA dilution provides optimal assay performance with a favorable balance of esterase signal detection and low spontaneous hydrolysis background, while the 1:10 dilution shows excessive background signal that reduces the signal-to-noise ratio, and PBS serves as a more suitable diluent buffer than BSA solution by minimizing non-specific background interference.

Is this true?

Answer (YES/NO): NO